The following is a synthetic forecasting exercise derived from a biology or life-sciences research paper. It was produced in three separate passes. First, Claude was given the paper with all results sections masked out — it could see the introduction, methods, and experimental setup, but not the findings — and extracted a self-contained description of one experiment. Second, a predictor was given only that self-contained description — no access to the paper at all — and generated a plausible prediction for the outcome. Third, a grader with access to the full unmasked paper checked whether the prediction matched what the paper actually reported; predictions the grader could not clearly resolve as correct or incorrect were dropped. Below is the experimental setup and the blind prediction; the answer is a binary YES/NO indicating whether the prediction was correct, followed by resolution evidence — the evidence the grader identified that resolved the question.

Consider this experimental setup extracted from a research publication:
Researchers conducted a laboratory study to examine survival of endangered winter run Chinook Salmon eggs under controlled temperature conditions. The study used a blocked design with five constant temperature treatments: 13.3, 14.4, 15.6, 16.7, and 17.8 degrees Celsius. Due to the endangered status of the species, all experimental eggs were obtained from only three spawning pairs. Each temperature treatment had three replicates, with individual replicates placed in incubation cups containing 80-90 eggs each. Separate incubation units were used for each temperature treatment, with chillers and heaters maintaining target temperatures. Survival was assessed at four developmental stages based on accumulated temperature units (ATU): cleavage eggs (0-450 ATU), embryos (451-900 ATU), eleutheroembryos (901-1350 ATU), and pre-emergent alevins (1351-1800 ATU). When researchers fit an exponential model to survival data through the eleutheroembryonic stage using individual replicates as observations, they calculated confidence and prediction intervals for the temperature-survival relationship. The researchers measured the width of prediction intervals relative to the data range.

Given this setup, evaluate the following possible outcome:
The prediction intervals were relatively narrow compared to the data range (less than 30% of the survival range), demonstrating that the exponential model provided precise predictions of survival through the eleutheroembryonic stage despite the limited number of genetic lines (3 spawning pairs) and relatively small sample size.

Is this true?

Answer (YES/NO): NO